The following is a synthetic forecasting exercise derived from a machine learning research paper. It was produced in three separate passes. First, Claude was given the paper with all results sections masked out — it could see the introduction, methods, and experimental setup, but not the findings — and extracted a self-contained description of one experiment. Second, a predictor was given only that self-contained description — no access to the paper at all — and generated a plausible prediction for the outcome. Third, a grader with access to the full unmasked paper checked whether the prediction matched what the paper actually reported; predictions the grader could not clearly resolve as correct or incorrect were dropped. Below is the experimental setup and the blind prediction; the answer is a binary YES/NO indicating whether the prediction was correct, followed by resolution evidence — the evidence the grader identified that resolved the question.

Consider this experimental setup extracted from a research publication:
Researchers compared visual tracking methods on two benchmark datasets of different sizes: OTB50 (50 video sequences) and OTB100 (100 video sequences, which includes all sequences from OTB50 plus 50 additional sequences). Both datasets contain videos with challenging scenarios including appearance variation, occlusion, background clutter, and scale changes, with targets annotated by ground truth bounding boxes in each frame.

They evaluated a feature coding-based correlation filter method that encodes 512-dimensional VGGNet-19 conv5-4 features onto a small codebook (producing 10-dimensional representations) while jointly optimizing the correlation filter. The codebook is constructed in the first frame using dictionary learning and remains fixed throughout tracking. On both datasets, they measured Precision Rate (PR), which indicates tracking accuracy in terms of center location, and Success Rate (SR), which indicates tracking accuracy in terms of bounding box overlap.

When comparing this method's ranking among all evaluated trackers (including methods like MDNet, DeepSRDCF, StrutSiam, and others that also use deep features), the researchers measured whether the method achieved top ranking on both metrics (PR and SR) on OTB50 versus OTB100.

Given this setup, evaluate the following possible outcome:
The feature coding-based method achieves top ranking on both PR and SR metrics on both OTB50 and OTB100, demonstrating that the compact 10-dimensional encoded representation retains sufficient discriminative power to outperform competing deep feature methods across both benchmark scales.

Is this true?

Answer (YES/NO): NO